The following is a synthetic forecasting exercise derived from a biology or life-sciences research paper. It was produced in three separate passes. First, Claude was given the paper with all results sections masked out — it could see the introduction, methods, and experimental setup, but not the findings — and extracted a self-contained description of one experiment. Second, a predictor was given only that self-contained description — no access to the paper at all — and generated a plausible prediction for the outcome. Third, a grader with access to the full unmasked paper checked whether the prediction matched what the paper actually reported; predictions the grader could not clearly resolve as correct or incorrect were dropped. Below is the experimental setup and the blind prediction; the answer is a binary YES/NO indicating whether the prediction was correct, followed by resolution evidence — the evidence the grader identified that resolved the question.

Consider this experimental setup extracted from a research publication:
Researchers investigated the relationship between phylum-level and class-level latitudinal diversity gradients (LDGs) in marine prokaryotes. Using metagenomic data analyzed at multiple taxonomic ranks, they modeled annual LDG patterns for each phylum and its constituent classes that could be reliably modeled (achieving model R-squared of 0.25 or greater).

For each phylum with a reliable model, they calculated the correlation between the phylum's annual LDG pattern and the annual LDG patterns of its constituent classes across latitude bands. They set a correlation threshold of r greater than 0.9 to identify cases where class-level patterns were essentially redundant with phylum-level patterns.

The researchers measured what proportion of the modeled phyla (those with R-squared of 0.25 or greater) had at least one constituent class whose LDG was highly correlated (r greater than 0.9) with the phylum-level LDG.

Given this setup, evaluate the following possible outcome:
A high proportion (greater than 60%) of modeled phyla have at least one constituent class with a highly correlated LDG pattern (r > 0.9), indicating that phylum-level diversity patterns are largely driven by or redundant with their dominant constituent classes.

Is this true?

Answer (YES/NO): YES